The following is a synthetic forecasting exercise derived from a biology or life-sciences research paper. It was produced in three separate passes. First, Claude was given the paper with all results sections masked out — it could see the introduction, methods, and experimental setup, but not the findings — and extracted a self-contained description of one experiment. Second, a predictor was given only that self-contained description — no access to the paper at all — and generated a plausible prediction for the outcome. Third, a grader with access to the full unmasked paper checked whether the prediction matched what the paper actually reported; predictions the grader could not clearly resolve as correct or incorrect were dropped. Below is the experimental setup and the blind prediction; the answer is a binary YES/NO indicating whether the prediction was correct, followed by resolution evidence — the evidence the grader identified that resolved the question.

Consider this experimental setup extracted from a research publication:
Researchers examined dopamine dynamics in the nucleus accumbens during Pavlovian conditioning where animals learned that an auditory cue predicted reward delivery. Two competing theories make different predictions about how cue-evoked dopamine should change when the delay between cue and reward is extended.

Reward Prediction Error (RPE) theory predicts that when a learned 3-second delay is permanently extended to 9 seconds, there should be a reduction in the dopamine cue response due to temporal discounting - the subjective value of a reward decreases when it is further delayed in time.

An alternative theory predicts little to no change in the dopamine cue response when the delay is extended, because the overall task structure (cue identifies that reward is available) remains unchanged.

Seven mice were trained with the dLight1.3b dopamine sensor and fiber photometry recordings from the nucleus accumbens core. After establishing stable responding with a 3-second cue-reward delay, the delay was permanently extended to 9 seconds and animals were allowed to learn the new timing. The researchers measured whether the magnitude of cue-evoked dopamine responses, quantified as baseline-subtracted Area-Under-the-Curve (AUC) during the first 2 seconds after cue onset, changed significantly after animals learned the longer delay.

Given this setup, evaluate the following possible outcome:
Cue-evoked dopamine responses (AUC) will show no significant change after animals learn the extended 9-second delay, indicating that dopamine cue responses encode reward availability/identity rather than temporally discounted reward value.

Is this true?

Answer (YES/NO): NO